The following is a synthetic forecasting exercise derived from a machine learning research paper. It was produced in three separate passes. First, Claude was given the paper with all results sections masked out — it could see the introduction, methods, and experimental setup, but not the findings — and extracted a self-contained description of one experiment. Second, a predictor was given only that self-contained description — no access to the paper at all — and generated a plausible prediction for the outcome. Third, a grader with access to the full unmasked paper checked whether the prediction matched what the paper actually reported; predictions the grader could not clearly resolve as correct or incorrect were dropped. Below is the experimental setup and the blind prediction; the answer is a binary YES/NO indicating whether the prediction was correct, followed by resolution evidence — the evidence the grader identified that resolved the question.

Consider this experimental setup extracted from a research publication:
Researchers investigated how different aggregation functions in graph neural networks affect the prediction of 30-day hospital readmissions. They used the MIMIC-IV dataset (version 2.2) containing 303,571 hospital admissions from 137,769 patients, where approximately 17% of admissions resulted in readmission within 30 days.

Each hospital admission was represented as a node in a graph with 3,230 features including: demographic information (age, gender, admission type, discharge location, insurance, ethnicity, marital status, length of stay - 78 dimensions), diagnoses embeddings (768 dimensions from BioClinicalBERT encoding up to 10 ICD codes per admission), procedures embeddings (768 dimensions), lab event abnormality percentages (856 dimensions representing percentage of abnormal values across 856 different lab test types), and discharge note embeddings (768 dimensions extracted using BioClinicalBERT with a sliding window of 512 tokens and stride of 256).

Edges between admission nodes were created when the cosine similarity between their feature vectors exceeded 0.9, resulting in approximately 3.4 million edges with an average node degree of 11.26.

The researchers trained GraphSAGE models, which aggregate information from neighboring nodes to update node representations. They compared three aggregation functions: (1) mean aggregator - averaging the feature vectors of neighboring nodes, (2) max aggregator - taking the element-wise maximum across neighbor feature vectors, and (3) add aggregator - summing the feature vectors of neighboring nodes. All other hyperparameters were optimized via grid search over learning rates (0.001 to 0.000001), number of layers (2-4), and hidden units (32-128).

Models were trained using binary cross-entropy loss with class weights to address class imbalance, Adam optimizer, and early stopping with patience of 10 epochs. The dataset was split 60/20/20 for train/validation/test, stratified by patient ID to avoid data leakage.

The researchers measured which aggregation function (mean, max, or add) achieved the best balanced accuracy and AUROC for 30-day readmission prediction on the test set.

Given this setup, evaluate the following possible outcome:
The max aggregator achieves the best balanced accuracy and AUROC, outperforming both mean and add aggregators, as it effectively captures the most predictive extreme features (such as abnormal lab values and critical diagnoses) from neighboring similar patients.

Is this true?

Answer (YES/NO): NO